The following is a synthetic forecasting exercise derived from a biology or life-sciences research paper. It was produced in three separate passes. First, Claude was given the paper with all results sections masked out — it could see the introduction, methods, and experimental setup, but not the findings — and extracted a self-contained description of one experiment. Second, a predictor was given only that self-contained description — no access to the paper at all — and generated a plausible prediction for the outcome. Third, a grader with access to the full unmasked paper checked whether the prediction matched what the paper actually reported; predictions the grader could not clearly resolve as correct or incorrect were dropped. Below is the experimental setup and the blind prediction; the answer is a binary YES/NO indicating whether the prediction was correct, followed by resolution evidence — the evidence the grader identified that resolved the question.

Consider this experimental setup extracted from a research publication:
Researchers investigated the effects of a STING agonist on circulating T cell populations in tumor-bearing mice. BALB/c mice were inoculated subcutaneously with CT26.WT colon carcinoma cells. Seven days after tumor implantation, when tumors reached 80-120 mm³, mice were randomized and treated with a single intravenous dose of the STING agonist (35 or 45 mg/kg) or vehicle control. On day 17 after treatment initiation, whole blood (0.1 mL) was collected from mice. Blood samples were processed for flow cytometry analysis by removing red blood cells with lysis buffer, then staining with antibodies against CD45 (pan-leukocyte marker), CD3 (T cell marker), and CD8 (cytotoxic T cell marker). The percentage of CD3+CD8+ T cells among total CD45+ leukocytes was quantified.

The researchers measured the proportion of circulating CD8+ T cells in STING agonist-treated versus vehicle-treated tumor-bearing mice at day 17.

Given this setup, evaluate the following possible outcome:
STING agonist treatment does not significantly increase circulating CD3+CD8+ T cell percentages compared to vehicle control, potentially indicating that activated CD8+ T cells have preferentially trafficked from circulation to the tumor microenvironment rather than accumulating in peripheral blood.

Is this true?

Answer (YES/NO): NO